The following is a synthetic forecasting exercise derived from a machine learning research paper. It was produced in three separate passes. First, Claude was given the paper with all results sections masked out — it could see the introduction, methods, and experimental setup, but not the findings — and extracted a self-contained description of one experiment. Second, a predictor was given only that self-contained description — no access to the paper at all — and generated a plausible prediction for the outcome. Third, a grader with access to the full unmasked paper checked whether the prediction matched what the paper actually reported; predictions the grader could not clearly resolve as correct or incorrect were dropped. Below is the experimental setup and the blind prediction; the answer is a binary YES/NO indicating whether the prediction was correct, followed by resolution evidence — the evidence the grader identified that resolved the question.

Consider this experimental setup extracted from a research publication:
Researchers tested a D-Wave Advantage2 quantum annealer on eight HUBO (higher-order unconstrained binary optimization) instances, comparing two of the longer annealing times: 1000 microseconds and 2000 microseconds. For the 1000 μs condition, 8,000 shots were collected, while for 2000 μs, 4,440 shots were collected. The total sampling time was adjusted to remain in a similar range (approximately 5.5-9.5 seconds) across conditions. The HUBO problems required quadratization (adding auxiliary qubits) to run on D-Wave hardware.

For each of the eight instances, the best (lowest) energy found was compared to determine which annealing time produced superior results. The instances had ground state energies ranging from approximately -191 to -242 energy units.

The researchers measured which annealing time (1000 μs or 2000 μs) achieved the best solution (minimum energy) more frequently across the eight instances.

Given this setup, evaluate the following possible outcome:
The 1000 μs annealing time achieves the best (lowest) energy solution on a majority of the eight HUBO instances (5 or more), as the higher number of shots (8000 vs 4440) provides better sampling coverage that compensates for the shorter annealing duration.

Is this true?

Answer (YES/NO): YES